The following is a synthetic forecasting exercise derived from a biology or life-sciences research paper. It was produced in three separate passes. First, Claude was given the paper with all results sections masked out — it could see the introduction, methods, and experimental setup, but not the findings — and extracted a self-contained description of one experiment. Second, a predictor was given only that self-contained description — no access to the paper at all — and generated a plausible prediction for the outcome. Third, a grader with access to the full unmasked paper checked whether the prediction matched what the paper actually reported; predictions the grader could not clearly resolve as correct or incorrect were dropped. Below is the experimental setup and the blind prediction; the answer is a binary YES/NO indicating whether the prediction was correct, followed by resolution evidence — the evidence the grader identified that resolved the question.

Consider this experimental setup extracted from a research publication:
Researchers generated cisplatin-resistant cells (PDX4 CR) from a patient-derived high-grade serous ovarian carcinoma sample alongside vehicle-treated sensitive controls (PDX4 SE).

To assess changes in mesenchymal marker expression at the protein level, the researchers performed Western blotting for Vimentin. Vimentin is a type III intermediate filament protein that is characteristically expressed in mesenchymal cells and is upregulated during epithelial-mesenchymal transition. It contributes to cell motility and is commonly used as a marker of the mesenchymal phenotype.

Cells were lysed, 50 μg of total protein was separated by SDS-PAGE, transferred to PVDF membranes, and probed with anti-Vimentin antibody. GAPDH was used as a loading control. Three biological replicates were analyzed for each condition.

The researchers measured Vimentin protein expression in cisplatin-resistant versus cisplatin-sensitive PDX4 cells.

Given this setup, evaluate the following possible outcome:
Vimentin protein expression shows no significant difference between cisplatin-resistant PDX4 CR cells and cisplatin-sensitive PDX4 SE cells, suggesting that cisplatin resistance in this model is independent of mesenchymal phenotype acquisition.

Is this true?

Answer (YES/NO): NO